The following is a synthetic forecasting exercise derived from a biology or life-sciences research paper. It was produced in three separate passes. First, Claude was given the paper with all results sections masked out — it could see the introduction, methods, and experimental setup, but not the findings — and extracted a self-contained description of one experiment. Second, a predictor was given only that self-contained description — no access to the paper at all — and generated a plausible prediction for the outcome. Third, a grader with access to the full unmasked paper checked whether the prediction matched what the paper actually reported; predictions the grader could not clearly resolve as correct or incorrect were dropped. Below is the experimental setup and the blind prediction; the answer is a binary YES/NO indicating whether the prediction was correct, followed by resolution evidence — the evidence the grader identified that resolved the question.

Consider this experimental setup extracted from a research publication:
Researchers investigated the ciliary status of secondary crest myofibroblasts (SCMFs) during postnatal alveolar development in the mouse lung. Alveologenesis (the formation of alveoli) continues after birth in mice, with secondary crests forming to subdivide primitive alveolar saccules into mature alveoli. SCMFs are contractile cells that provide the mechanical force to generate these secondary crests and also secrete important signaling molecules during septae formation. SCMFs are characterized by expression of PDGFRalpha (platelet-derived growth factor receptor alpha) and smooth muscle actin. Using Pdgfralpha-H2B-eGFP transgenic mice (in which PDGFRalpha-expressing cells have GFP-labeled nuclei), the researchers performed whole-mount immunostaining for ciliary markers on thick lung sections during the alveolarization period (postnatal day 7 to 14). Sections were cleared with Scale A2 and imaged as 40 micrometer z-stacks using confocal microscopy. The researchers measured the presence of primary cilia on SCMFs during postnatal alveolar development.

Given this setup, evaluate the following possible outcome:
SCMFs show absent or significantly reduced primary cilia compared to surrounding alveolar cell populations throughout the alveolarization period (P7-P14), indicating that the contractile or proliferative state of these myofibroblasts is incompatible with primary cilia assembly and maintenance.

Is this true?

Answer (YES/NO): NO